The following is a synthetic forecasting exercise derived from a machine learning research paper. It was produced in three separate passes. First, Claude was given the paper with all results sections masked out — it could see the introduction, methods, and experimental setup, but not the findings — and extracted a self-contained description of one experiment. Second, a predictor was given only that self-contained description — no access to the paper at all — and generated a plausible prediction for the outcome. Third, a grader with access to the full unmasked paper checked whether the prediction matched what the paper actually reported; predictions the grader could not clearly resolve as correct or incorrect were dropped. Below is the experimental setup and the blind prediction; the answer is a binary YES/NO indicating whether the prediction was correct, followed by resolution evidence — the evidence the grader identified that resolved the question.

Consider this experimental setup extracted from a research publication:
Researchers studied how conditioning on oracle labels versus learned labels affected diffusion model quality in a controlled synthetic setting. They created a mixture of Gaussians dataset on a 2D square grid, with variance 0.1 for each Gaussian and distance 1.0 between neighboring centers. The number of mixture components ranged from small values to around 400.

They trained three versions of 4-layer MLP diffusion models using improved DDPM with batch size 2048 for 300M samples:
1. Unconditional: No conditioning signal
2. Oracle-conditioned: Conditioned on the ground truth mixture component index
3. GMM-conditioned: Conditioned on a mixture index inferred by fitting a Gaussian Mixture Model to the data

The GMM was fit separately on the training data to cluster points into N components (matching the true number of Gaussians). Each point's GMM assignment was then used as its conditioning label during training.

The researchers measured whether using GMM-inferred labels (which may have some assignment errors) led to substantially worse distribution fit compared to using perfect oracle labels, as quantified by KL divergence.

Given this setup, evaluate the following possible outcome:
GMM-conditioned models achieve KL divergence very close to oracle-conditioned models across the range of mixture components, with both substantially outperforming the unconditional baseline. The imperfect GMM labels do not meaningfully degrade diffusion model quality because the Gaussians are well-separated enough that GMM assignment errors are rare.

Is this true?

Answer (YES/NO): YES